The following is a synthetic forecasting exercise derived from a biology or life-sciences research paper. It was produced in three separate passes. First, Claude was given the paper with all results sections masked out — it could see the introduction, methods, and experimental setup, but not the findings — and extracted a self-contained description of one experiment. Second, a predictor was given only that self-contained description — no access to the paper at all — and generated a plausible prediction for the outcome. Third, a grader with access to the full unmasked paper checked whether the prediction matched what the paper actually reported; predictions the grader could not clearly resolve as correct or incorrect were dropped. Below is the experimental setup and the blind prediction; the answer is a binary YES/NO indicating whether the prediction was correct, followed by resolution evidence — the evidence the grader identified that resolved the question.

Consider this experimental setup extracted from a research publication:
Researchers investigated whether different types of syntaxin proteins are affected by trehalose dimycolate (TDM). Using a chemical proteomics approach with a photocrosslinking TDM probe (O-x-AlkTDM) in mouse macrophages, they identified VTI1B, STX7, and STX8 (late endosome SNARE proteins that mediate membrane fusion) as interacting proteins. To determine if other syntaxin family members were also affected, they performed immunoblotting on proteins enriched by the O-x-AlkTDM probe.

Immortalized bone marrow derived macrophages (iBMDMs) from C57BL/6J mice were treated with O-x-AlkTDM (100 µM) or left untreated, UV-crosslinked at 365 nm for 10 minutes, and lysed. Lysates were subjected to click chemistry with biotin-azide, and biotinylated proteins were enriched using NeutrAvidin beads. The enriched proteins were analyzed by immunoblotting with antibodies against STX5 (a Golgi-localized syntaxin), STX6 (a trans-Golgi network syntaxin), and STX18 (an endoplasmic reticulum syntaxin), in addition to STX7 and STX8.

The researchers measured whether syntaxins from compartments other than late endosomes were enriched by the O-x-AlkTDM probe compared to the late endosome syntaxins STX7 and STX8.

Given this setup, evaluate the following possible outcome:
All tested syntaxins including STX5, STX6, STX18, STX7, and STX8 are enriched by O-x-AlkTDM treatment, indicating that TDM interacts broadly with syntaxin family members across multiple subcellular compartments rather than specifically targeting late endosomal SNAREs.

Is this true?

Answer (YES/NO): NO